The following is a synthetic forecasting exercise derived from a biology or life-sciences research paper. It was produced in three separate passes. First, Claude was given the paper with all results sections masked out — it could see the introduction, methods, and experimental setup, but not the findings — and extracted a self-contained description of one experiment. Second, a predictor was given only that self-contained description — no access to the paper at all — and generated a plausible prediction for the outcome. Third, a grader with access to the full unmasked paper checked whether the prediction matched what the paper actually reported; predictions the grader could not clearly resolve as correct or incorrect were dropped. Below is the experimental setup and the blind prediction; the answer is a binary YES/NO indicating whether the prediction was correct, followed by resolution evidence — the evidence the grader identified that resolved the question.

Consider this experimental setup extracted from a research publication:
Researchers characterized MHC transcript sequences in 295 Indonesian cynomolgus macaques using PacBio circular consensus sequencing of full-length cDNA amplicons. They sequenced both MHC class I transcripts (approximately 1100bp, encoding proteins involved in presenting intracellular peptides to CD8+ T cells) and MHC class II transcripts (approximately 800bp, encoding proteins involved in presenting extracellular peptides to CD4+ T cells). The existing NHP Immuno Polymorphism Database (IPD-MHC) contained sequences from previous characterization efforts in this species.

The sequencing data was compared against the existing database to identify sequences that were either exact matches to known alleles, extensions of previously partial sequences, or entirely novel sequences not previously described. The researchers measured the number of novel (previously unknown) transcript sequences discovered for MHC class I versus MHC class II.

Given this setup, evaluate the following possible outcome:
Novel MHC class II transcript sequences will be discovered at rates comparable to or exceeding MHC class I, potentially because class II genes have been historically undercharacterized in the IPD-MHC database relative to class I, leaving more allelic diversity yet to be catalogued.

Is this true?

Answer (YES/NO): NO